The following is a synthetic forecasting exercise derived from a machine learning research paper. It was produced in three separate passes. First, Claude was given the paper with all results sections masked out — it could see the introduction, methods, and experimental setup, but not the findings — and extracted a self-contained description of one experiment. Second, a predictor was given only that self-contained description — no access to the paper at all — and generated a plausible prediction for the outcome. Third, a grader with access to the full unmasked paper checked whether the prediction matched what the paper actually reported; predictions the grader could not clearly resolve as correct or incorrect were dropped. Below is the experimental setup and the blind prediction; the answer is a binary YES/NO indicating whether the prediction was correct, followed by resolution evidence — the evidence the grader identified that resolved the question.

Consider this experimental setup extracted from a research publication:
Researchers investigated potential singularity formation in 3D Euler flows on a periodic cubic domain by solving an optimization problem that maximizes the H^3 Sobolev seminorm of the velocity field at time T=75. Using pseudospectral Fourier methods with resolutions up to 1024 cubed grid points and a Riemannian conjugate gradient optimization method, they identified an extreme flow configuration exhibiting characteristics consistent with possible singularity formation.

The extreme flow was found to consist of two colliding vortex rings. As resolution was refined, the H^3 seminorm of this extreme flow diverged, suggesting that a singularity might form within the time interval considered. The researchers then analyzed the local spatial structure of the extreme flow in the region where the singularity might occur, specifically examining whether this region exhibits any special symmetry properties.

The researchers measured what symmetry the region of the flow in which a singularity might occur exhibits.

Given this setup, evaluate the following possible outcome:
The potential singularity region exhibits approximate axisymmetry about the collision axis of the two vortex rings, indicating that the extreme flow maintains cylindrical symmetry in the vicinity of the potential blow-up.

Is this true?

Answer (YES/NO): YES